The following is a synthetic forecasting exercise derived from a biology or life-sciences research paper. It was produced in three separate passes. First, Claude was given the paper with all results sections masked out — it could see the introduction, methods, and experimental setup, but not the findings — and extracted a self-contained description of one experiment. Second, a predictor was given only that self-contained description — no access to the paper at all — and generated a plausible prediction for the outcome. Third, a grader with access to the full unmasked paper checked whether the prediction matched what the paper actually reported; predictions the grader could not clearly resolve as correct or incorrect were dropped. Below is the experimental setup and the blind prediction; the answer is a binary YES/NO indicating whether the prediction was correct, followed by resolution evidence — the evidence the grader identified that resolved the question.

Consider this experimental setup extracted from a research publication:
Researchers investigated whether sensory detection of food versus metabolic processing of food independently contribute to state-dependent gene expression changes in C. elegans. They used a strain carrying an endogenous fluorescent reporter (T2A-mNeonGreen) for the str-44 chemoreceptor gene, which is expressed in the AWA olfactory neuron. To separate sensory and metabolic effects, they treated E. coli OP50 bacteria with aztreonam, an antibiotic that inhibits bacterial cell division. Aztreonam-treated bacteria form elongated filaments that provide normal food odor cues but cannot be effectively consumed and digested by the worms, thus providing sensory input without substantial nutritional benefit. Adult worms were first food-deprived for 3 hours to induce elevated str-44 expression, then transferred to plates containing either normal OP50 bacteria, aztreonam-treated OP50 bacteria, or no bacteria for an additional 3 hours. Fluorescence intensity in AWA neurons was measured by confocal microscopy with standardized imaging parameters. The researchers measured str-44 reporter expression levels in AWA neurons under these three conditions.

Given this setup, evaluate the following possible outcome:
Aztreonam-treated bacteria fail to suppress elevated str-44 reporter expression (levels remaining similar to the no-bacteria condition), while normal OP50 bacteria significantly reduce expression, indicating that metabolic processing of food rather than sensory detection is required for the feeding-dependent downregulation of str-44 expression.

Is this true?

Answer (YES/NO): NO